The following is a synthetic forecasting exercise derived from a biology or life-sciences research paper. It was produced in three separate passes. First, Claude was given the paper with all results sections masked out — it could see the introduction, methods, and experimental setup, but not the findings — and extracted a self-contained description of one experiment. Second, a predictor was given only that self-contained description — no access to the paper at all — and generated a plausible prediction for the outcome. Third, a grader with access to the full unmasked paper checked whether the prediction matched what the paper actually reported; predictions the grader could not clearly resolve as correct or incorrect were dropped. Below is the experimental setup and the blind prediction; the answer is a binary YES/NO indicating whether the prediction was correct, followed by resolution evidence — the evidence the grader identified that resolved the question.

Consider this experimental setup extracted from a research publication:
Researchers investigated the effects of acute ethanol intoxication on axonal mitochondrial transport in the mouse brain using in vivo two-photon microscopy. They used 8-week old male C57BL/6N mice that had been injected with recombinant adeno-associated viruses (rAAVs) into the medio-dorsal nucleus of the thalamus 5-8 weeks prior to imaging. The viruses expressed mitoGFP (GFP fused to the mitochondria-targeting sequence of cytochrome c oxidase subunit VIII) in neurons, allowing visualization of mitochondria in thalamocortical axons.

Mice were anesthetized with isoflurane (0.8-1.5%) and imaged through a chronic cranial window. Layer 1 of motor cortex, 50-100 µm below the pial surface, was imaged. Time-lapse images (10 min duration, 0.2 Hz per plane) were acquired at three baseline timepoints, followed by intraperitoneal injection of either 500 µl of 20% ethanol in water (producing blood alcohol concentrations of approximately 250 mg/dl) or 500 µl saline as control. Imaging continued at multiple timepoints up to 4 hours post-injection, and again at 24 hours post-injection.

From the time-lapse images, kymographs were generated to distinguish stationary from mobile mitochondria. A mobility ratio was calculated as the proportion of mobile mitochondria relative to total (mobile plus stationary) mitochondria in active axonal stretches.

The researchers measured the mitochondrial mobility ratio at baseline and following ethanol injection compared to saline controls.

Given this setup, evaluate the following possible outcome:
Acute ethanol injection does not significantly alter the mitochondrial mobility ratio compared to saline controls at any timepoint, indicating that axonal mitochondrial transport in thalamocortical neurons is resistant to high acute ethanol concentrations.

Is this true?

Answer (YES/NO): NO